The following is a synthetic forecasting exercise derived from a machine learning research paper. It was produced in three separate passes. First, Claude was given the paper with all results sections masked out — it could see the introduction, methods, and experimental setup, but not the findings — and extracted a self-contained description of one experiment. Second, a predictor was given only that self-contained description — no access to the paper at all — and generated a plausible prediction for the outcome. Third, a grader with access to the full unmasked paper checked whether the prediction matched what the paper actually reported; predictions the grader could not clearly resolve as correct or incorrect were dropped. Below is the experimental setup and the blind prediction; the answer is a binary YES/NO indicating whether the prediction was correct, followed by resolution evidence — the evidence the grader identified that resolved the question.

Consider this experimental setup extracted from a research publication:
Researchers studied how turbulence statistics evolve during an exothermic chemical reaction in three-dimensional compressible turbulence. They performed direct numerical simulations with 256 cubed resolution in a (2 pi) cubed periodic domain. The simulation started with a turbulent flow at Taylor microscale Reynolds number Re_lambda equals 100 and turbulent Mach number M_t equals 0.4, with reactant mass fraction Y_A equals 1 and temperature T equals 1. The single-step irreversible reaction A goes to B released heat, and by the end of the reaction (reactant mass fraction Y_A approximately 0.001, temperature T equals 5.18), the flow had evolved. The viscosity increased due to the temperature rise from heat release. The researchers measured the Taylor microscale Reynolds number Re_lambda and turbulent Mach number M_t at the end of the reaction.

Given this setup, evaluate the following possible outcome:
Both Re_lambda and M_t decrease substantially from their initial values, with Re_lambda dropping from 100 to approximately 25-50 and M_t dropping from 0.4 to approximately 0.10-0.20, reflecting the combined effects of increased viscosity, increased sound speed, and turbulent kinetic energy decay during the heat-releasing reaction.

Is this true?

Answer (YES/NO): YES